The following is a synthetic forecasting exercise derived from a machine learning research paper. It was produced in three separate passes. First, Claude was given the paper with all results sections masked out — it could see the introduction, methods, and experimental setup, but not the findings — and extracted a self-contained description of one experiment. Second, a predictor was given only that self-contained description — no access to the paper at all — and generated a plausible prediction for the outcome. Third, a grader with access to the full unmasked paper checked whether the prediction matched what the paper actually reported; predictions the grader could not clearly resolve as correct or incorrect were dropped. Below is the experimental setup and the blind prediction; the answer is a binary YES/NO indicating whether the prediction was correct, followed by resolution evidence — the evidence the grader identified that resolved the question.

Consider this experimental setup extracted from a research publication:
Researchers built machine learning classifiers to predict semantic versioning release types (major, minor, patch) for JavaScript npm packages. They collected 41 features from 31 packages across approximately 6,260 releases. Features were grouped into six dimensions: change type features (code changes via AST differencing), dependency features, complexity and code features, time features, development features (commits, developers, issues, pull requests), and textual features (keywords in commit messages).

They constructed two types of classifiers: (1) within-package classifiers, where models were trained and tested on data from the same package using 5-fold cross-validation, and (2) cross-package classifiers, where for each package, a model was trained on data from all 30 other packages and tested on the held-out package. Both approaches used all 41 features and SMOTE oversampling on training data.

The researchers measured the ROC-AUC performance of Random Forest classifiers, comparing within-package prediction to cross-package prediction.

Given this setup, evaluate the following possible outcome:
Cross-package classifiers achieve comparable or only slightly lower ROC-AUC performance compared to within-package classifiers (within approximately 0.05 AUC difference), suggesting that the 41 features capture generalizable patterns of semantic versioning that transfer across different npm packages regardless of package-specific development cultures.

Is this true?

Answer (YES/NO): YES